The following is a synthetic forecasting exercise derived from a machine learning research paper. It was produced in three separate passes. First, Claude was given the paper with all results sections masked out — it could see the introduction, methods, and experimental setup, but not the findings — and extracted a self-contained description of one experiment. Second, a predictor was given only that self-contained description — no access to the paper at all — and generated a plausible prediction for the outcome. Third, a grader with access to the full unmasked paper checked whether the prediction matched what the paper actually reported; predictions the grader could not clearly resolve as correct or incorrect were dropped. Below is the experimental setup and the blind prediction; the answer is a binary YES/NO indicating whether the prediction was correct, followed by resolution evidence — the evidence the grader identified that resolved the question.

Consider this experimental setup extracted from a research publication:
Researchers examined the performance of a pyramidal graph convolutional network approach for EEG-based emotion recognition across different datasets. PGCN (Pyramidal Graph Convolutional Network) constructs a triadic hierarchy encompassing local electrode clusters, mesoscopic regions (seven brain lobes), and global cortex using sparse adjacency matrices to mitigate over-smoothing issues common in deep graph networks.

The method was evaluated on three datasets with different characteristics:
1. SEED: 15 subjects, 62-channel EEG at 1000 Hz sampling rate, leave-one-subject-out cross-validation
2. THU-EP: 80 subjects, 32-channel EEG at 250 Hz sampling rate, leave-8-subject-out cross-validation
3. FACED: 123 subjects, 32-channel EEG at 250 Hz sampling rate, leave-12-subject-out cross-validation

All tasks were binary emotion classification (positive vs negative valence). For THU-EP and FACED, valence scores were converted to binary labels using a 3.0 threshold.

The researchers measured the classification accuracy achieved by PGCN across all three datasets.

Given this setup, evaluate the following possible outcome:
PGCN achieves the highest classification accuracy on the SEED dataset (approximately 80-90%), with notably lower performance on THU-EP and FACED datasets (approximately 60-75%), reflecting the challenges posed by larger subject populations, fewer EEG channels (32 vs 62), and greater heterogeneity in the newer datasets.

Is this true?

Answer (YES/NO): NO